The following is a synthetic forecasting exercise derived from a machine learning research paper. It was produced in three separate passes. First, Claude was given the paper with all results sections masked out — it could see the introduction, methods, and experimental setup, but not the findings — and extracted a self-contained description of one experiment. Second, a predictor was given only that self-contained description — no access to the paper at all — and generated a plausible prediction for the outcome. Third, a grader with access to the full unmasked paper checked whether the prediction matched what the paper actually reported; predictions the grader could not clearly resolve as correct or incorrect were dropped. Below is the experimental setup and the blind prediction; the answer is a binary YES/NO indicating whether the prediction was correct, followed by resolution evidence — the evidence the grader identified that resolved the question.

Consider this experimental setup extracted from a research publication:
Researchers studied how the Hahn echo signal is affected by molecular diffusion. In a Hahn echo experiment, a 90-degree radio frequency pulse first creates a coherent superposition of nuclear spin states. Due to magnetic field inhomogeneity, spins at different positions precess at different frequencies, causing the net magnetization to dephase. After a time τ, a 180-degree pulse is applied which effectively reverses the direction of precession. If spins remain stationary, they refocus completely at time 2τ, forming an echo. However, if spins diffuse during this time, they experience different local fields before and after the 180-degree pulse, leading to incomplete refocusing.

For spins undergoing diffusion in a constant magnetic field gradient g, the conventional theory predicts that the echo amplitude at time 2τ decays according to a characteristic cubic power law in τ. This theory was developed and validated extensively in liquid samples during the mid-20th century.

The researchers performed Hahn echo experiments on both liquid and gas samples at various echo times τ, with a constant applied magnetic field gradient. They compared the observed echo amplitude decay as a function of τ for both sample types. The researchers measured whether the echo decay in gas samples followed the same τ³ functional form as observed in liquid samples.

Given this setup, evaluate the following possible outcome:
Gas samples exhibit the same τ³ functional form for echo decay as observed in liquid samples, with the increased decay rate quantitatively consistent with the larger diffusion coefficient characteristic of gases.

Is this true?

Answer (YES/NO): NO